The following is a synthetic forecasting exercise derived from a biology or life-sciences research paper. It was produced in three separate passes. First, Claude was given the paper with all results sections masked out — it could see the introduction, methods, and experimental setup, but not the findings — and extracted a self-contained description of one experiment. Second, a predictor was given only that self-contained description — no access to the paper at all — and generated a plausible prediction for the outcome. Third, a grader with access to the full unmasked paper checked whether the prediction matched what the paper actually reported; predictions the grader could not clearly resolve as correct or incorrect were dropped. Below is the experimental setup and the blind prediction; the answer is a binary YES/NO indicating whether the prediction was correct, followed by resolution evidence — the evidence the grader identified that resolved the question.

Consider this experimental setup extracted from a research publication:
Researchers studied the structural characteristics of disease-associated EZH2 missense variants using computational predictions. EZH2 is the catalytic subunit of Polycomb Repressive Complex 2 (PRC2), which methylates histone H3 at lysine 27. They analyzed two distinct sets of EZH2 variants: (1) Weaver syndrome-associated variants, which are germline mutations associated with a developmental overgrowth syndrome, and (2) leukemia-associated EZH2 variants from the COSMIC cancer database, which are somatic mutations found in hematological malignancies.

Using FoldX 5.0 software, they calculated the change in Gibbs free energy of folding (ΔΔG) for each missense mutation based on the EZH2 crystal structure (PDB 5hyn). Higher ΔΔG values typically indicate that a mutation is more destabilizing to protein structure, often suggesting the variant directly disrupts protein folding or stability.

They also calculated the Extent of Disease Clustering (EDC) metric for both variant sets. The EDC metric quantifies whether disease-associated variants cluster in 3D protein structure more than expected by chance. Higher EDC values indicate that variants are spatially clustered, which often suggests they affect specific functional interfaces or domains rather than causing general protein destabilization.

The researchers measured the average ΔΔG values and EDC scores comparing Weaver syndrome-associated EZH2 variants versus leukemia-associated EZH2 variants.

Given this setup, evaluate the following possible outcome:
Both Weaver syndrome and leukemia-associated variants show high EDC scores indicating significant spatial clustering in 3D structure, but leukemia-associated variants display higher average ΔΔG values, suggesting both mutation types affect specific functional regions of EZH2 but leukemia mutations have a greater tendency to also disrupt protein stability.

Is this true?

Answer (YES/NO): NO